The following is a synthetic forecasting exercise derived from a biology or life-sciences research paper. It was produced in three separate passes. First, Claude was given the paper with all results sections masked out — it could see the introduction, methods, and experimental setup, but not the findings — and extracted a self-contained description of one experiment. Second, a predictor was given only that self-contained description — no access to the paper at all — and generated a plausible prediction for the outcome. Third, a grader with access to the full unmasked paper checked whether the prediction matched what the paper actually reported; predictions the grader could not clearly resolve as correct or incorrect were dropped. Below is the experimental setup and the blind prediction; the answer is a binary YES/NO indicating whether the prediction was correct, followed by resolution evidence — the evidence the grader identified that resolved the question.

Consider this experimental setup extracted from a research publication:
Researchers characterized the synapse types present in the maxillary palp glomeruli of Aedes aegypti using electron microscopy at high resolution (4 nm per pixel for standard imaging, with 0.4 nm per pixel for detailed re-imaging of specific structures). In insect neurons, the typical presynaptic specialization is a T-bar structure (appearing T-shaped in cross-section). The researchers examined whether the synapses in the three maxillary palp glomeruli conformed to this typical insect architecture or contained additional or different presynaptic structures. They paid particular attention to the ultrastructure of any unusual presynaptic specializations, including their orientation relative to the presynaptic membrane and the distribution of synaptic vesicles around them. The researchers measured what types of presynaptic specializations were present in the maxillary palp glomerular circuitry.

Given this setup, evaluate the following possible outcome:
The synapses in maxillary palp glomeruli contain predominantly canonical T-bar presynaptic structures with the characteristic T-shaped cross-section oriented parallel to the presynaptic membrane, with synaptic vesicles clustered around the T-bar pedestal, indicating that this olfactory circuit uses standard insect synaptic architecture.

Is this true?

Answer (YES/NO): NO